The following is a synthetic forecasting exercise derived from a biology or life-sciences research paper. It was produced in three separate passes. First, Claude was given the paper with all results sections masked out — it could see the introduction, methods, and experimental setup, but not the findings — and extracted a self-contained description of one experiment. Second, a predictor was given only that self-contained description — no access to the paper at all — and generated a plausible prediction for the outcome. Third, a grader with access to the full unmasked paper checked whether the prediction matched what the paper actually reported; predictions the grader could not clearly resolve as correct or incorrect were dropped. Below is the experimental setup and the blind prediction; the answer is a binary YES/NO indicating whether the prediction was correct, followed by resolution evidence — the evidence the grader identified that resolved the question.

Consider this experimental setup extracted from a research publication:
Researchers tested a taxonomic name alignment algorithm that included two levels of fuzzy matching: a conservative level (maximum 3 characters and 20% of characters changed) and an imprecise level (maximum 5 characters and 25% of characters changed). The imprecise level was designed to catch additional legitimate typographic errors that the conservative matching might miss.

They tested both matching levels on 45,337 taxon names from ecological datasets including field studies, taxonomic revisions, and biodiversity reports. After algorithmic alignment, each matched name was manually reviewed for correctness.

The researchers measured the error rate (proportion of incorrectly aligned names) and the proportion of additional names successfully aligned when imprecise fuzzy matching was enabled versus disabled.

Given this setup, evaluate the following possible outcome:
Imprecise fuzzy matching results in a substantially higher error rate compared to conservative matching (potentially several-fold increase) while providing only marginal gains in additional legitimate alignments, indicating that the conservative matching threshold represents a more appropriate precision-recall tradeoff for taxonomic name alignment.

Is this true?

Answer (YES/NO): YES